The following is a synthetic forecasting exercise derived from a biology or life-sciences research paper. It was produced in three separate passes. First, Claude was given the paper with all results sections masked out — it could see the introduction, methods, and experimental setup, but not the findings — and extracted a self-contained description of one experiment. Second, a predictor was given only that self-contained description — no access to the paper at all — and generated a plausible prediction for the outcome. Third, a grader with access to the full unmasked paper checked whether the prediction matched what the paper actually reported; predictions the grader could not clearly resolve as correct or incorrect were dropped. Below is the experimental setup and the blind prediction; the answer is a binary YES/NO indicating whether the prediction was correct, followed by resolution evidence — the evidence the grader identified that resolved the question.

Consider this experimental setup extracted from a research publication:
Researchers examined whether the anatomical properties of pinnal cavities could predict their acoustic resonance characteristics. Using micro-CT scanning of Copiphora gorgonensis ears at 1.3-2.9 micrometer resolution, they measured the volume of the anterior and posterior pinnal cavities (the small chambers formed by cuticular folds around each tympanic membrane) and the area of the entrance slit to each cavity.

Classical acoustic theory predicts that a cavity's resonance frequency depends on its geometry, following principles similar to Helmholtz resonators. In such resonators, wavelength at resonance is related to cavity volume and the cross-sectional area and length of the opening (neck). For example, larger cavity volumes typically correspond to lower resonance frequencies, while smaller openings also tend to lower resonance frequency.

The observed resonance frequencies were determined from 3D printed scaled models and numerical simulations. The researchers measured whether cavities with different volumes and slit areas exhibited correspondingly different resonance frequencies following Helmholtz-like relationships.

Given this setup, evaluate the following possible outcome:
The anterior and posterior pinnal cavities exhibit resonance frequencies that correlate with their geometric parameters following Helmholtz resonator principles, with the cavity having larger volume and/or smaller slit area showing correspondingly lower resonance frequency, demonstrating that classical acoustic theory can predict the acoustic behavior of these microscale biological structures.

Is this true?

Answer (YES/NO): YES